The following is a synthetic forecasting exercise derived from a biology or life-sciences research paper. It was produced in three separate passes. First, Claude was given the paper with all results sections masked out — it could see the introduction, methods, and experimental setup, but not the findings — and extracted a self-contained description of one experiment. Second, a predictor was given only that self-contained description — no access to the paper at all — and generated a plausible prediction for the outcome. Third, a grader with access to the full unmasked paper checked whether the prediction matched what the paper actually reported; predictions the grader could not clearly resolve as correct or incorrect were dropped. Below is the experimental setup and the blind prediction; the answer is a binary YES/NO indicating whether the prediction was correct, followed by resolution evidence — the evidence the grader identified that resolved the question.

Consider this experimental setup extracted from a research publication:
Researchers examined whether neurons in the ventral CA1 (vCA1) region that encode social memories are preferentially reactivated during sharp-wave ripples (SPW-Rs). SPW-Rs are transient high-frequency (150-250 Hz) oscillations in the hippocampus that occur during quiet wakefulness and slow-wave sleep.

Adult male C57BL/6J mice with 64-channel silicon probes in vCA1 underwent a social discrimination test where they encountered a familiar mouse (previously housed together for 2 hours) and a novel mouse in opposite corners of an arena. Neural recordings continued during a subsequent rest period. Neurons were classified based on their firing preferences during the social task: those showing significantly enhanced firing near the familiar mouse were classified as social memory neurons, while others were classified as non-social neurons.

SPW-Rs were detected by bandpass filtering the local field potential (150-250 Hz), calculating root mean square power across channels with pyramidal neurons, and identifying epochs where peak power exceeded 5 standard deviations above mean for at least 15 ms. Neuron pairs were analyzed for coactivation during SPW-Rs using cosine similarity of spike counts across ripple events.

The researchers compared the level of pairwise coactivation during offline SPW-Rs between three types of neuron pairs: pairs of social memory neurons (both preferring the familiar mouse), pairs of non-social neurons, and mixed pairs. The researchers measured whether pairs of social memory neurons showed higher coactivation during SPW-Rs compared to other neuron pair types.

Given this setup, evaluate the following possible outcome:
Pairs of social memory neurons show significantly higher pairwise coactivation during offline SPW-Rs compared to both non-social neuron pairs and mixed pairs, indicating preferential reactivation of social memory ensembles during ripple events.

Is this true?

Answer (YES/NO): NO